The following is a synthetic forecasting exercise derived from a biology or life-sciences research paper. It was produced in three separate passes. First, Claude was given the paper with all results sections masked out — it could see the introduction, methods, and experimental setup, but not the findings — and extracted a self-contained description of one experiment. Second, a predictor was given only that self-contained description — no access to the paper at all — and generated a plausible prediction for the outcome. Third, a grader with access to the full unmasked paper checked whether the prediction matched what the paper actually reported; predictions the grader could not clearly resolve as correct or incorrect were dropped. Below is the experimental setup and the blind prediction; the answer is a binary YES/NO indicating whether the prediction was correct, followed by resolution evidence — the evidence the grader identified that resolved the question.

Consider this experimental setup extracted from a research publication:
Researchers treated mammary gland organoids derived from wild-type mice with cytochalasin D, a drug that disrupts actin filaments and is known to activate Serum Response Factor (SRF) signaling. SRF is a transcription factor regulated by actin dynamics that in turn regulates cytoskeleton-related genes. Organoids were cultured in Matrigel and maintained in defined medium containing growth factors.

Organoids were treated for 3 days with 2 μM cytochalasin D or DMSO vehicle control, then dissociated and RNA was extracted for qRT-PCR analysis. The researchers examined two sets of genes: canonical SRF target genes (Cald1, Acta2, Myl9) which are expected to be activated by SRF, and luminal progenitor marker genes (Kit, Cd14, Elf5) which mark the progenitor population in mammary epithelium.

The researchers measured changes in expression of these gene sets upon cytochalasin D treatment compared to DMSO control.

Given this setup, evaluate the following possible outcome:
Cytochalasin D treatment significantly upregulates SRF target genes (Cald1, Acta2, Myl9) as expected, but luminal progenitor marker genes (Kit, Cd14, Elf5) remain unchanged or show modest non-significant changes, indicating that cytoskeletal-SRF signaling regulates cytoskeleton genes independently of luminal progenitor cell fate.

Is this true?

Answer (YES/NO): NO